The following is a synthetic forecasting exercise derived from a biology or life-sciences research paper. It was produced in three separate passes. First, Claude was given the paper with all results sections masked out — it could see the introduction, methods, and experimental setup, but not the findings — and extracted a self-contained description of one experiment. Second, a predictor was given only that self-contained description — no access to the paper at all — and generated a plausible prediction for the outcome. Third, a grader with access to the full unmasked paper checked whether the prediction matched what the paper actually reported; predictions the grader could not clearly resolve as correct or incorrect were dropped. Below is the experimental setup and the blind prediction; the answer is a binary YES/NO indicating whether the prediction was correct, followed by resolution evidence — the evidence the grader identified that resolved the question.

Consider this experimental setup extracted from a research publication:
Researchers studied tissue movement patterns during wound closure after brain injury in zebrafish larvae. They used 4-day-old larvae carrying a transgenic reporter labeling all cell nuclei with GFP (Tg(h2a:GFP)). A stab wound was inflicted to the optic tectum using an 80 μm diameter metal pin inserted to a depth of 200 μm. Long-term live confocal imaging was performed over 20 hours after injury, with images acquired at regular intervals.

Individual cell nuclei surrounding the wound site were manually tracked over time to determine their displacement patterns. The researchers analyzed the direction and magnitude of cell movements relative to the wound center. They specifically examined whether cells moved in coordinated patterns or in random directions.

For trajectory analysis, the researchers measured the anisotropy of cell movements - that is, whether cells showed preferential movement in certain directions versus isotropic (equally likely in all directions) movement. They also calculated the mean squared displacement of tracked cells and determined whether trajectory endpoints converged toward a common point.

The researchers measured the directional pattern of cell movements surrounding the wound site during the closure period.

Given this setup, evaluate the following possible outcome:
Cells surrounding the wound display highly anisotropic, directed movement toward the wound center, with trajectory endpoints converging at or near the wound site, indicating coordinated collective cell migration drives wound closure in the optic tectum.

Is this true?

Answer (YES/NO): NO